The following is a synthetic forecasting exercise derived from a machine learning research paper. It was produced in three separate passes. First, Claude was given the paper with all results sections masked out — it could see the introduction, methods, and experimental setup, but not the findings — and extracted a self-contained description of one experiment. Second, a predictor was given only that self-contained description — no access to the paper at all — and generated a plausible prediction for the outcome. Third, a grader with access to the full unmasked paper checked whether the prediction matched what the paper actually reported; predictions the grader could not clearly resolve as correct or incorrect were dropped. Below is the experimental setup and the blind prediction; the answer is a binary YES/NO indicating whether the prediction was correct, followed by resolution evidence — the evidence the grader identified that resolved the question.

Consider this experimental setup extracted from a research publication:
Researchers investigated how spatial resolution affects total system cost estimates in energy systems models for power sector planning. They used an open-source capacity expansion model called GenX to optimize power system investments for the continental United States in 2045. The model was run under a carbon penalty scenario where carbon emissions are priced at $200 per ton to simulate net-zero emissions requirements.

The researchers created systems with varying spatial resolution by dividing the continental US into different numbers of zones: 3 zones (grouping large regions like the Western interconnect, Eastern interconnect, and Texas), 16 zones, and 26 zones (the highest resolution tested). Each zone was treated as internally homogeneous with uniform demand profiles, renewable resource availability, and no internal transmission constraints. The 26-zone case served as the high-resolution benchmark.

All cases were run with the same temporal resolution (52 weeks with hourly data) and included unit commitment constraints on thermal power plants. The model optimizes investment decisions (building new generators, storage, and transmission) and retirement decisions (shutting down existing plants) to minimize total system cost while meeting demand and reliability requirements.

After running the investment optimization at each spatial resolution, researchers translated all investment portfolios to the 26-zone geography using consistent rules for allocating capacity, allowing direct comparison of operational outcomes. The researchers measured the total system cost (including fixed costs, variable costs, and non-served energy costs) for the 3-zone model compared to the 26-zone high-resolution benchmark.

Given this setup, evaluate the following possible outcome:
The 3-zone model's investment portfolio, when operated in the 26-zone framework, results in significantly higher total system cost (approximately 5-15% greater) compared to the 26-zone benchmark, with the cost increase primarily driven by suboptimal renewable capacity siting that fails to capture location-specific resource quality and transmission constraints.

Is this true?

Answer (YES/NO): NO